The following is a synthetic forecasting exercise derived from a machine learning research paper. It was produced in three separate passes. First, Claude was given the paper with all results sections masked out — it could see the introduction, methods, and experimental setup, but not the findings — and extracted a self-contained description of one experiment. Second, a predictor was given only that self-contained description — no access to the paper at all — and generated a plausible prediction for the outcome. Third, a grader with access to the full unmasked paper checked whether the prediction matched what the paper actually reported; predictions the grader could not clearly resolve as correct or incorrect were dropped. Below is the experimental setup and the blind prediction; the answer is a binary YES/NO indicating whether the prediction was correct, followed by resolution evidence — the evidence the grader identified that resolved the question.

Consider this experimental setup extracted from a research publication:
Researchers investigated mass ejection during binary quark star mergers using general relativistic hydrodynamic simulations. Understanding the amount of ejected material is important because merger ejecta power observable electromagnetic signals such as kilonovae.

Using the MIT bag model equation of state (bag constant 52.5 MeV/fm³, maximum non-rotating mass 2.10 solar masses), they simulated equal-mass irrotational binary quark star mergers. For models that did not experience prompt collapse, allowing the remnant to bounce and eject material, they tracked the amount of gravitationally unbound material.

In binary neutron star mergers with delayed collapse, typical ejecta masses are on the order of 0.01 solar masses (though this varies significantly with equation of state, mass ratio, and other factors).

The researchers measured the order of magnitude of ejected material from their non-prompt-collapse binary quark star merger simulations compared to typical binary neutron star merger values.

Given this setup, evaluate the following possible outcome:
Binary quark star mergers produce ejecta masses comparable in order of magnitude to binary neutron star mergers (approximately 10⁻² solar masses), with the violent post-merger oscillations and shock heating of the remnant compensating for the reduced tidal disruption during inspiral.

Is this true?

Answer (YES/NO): YES